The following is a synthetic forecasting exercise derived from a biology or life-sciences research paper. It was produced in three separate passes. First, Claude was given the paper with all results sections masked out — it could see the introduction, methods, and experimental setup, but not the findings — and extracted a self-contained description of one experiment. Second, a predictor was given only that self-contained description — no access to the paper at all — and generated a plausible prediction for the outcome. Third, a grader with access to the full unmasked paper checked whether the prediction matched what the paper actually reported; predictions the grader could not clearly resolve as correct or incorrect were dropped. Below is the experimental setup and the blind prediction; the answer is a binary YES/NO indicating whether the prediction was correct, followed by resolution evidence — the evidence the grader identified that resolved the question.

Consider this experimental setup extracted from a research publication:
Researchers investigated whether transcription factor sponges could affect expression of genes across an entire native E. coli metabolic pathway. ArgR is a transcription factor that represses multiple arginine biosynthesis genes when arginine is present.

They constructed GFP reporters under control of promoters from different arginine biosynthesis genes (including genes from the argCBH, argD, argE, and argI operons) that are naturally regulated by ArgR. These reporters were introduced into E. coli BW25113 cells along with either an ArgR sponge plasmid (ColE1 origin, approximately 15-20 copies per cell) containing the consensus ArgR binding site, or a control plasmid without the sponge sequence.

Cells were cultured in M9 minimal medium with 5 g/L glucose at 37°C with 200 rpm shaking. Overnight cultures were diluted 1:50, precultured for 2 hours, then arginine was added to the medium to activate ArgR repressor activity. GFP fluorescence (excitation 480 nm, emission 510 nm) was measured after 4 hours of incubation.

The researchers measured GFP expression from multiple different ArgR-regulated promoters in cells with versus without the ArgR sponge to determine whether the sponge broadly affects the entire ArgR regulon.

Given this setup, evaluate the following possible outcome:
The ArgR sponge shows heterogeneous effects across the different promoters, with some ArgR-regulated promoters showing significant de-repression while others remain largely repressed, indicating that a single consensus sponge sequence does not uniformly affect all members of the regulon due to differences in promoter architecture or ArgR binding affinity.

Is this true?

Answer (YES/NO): NO